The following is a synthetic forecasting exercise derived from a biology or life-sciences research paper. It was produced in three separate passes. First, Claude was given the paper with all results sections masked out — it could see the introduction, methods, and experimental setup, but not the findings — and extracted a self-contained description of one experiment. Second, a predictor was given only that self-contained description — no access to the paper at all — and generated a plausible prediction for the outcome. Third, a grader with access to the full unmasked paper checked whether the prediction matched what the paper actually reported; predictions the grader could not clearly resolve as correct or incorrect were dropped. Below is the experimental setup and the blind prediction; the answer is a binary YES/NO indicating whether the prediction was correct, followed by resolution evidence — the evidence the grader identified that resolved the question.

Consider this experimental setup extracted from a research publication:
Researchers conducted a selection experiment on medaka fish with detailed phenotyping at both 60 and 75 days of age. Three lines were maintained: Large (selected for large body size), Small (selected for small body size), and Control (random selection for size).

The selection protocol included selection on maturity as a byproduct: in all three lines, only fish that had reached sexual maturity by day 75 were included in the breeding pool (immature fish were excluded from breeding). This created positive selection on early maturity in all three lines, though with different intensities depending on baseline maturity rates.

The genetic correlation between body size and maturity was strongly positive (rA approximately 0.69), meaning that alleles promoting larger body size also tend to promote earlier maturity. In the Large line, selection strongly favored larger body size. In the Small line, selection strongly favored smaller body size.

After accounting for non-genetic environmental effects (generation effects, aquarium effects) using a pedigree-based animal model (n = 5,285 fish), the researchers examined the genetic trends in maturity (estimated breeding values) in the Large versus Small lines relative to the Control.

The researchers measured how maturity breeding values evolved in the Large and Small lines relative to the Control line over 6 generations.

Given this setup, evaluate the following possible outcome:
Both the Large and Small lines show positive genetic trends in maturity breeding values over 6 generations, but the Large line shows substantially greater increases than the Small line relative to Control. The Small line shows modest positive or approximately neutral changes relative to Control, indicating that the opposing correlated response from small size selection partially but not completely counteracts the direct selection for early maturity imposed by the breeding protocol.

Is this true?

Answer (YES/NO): NO